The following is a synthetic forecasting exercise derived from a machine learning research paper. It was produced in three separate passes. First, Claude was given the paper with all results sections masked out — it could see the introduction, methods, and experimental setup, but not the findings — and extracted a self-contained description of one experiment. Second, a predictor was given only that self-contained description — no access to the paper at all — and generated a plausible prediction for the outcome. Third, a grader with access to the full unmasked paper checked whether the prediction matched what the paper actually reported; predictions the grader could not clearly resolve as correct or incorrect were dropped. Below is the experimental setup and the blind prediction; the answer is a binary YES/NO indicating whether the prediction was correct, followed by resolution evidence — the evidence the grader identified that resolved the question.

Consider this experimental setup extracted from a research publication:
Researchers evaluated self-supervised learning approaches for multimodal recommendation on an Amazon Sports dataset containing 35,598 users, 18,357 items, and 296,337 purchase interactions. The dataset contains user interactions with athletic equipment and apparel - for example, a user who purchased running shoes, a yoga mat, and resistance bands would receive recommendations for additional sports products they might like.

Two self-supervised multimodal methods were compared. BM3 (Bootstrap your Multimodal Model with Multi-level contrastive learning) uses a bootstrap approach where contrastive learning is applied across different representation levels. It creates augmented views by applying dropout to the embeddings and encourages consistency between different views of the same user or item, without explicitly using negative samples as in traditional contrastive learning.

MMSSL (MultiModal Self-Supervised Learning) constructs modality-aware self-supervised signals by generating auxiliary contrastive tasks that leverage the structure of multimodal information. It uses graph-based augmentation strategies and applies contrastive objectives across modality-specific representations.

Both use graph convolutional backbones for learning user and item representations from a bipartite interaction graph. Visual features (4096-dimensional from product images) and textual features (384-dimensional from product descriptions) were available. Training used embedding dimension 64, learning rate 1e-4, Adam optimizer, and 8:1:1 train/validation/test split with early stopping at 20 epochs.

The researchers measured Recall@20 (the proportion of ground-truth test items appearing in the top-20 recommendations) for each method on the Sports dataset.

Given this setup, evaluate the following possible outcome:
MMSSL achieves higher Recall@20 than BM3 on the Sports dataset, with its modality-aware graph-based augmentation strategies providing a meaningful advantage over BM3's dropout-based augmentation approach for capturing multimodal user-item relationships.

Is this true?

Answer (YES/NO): YES